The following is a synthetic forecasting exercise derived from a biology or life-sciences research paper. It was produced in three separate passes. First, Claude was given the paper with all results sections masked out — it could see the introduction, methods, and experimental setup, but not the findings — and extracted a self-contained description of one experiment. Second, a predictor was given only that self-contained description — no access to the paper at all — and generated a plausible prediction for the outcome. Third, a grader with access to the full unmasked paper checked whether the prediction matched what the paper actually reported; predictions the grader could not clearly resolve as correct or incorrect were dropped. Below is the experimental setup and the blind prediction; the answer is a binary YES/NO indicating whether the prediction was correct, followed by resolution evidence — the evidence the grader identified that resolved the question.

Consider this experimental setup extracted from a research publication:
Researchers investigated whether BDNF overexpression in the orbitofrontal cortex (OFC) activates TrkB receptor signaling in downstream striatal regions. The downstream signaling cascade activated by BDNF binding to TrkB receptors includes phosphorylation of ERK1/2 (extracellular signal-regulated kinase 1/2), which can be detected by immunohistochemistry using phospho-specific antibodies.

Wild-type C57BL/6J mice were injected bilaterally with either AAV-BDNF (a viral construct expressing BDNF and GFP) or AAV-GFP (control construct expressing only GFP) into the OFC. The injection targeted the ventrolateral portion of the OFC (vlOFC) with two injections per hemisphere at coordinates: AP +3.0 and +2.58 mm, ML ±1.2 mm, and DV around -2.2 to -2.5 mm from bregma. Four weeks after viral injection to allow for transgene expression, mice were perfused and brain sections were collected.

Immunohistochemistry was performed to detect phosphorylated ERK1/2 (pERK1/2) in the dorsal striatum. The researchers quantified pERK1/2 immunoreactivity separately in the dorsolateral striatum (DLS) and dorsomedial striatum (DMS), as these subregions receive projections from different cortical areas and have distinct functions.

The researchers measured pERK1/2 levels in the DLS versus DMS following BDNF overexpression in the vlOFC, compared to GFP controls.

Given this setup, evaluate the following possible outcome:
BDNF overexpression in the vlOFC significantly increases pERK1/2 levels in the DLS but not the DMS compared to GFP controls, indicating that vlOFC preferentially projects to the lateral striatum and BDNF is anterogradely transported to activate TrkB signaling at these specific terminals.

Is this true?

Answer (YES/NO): YES